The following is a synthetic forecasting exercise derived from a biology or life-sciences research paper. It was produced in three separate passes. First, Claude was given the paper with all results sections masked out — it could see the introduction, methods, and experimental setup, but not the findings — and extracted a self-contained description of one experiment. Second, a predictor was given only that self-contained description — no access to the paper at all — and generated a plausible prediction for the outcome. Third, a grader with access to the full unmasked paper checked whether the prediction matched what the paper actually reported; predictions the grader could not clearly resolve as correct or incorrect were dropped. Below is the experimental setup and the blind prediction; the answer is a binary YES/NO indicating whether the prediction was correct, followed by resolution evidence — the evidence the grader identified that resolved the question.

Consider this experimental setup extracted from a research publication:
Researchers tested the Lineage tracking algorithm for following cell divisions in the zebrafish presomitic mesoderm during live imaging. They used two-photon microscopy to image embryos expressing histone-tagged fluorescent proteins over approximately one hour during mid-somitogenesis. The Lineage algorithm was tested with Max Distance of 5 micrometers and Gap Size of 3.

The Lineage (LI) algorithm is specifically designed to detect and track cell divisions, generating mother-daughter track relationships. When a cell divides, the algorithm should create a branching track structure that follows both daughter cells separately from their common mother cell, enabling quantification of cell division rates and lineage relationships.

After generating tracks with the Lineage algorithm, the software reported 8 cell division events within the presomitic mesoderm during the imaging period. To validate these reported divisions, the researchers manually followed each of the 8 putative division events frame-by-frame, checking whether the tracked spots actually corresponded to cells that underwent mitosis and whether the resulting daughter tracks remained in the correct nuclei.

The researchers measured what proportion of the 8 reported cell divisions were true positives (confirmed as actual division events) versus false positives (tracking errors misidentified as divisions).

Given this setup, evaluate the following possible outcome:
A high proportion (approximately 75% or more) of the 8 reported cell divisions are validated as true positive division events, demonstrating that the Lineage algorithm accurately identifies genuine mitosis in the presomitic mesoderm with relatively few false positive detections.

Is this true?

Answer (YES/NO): NO